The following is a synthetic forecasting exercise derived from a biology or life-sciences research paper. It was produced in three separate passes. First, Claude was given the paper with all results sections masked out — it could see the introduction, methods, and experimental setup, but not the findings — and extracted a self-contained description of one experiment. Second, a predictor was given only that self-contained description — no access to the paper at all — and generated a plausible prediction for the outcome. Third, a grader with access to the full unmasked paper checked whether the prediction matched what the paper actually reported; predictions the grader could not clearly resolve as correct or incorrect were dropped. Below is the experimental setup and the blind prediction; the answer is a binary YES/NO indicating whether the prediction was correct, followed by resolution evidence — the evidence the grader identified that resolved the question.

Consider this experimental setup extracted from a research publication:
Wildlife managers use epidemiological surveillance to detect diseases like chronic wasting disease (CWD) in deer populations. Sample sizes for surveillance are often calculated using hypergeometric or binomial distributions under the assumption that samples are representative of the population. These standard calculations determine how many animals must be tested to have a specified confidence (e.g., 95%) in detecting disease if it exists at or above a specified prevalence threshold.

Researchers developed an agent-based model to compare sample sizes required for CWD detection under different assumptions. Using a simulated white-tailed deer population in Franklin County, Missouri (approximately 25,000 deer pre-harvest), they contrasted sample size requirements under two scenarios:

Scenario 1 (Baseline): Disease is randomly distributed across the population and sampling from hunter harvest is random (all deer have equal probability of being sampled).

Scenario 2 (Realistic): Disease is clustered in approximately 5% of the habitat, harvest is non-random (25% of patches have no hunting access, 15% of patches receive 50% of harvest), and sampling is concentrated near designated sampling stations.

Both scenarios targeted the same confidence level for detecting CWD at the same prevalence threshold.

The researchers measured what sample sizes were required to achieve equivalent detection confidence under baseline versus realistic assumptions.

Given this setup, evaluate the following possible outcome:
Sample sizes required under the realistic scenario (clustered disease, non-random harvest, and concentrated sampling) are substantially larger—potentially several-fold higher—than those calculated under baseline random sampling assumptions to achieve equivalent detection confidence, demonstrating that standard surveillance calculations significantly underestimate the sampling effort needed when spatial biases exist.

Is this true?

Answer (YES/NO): YES